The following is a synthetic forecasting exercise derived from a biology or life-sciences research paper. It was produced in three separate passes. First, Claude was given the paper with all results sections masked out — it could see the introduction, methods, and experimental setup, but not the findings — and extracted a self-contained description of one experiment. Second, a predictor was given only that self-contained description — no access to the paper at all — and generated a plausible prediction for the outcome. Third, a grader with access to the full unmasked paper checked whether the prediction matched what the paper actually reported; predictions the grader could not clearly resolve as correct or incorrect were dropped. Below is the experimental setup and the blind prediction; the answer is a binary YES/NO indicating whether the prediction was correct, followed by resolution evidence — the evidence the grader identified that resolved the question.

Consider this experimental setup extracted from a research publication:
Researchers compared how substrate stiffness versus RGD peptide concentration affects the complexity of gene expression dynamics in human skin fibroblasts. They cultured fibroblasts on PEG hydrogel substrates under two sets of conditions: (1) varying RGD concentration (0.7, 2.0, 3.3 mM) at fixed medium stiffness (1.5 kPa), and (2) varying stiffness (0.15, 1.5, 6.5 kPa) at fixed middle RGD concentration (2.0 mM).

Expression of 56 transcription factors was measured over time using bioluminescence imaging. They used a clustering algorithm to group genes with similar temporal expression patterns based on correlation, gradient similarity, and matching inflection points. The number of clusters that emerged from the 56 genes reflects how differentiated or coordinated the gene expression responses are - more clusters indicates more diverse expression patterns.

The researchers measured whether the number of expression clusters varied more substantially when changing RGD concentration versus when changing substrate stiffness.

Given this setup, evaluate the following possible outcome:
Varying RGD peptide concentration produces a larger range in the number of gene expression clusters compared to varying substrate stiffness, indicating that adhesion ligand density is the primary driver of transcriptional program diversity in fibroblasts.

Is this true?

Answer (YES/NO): NO